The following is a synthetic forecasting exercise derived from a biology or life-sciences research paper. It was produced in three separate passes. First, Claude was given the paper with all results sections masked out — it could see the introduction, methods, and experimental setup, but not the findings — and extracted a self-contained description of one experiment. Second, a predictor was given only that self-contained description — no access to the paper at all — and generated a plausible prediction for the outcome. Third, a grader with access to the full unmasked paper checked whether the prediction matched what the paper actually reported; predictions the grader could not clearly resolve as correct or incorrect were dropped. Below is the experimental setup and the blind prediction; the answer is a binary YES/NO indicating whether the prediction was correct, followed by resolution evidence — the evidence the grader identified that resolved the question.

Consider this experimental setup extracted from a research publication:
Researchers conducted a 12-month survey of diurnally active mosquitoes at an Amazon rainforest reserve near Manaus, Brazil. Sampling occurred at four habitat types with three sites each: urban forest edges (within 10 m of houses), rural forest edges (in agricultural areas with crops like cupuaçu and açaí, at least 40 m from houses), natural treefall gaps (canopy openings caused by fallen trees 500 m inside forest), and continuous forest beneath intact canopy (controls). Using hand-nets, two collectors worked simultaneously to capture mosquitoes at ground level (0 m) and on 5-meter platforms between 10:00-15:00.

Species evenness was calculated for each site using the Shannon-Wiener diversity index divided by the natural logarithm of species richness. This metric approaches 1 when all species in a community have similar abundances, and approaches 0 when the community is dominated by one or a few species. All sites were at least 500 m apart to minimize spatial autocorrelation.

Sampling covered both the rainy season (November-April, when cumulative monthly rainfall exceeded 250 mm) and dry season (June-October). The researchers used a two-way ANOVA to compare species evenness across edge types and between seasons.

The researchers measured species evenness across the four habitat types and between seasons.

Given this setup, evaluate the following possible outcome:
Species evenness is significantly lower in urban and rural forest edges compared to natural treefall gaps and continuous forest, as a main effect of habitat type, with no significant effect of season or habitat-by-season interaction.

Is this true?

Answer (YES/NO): NO